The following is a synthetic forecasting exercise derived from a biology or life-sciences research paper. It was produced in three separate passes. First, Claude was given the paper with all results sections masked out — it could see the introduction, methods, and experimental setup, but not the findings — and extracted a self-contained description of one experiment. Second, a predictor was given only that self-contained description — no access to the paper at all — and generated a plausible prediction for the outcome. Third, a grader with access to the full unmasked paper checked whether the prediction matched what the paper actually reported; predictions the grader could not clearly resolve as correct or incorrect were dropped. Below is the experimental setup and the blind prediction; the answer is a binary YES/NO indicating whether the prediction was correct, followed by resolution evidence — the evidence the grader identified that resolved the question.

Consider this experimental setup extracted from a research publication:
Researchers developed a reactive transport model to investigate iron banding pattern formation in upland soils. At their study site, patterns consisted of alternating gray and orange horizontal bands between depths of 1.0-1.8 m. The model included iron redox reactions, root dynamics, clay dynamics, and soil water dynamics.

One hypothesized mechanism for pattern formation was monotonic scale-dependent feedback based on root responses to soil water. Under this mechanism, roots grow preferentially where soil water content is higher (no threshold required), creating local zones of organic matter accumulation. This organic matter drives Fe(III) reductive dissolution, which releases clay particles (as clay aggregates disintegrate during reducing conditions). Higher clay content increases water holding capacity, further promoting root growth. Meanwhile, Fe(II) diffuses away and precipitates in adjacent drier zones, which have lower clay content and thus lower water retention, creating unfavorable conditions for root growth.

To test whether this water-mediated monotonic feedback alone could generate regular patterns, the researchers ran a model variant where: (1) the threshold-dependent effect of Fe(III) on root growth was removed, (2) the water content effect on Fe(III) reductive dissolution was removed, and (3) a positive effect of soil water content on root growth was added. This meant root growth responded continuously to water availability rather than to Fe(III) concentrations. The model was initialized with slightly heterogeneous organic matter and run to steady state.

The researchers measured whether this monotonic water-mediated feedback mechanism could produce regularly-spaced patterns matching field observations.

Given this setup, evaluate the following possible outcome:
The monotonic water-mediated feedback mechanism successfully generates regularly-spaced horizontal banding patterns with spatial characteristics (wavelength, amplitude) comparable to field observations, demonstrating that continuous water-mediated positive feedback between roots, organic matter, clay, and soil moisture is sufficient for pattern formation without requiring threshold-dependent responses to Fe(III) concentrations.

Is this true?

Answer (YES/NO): NO